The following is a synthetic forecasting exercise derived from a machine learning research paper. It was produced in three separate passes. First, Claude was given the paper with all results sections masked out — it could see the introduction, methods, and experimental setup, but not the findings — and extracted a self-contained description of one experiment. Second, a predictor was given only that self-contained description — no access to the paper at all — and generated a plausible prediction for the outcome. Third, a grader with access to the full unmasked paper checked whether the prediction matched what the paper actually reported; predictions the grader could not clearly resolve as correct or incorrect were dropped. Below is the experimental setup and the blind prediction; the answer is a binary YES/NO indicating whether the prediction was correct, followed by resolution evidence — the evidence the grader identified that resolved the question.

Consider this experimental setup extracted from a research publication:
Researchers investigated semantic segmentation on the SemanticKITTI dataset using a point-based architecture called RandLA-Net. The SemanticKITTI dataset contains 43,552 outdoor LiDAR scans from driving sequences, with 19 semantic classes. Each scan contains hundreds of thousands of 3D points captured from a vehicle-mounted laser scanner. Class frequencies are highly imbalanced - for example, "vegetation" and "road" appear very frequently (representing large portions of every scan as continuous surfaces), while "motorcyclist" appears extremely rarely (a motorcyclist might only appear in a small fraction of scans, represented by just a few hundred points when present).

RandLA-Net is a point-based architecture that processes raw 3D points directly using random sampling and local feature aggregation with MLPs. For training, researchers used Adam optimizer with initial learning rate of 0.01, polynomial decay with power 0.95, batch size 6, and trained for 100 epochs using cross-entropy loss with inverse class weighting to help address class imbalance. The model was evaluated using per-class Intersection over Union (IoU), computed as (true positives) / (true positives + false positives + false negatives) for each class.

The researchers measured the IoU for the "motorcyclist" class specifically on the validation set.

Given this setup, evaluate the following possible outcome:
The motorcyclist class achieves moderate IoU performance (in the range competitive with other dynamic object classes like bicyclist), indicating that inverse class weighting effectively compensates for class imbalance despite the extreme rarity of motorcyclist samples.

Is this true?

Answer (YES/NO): NO